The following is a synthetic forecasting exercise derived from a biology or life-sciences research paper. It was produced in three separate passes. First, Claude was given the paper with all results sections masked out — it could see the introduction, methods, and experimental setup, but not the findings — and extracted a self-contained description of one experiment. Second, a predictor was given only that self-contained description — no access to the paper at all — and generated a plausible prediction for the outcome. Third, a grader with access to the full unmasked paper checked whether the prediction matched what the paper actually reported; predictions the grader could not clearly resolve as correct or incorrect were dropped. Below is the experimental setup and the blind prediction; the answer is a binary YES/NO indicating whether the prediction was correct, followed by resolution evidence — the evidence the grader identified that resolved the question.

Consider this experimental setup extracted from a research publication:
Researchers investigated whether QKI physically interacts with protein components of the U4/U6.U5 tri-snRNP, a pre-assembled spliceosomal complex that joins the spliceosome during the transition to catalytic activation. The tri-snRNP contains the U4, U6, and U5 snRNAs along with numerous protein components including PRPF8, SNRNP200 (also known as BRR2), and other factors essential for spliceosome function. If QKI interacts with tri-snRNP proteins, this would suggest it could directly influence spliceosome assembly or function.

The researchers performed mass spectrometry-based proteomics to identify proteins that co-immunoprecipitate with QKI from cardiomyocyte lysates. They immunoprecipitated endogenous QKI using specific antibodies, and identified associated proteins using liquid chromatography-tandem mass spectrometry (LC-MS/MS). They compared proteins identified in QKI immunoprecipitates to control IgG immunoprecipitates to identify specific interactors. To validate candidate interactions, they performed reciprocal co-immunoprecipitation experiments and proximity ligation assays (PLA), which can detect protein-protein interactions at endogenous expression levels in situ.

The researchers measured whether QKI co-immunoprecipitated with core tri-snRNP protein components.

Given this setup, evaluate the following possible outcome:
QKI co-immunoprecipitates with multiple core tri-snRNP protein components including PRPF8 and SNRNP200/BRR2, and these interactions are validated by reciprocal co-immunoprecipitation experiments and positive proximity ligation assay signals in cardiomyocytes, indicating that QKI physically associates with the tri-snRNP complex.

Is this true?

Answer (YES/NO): NO